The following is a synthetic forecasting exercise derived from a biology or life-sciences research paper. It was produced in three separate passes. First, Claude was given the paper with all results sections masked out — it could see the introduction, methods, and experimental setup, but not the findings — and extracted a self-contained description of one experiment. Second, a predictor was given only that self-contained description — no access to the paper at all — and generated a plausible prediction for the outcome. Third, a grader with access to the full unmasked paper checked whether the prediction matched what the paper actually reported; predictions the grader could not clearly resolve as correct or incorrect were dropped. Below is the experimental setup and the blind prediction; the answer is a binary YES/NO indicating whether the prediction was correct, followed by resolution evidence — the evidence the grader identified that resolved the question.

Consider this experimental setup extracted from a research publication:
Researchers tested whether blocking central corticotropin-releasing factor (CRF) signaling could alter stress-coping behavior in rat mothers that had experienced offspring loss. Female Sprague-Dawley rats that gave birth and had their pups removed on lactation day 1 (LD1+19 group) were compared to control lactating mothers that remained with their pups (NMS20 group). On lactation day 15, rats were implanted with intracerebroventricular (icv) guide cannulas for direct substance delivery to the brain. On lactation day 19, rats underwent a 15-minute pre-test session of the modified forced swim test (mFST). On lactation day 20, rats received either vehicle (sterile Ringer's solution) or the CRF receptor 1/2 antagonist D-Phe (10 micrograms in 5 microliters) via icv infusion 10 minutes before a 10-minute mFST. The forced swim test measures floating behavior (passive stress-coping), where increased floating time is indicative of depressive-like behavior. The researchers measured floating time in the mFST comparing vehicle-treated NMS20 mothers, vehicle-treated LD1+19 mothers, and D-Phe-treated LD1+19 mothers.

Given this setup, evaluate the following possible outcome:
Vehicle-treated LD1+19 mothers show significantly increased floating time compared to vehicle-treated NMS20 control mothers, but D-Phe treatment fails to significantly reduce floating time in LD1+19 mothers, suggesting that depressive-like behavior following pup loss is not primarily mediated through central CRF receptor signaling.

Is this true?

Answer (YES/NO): NO